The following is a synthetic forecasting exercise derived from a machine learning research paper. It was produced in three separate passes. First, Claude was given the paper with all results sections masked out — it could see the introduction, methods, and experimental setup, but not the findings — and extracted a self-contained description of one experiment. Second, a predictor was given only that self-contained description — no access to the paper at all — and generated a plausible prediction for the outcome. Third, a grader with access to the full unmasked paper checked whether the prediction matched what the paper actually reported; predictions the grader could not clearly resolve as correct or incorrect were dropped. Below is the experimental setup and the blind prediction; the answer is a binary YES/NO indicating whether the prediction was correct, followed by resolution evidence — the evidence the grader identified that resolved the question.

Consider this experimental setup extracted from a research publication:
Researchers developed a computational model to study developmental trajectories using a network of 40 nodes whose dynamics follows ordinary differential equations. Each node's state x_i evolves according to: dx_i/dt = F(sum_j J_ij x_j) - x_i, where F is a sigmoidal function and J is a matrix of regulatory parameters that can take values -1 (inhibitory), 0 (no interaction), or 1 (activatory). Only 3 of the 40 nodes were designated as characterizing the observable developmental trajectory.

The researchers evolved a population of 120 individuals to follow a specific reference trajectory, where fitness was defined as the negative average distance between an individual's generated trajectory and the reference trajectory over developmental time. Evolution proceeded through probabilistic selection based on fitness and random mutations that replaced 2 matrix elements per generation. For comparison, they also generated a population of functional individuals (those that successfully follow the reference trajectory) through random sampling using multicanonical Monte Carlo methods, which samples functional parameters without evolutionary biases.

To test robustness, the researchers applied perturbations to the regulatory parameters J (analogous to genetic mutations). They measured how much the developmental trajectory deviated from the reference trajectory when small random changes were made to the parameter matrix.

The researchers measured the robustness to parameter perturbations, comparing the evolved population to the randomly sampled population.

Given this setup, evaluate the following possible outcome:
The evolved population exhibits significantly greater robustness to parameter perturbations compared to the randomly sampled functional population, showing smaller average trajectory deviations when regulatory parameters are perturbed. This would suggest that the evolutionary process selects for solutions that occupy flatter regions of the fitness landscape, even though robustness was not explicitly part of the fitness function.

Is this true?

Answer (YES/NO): YES